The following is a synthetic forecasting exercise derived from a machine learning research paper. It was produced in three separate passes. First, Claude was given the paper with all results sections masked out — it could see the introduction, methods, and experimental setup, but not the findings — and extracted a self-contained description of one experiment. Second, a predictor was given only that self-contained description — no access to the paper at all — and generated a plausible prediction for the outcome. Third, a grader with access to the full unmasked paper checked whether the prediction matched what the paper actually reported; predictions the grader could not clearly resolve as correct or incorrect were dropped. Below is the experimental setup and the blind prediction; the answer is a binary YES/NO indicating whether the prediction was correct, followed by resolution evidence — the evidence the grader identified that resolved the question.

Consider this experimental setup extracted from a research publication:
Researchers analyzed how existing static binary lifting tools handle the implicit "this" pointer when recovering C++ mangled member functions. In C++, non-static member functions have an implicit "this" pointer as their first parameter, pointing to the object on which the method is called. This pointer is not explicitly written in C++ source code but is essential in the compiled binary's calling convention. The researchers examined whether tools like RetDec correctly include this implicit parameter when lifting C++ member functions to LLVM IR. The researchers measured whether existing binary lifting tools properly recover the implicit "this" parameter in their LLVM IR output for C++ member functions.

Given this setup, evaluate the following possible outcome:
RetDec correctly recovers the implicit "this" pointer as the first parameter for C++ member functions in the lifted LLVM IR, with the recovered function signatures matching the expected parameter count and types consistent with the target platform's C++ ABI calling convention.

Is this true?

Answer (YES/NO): NO